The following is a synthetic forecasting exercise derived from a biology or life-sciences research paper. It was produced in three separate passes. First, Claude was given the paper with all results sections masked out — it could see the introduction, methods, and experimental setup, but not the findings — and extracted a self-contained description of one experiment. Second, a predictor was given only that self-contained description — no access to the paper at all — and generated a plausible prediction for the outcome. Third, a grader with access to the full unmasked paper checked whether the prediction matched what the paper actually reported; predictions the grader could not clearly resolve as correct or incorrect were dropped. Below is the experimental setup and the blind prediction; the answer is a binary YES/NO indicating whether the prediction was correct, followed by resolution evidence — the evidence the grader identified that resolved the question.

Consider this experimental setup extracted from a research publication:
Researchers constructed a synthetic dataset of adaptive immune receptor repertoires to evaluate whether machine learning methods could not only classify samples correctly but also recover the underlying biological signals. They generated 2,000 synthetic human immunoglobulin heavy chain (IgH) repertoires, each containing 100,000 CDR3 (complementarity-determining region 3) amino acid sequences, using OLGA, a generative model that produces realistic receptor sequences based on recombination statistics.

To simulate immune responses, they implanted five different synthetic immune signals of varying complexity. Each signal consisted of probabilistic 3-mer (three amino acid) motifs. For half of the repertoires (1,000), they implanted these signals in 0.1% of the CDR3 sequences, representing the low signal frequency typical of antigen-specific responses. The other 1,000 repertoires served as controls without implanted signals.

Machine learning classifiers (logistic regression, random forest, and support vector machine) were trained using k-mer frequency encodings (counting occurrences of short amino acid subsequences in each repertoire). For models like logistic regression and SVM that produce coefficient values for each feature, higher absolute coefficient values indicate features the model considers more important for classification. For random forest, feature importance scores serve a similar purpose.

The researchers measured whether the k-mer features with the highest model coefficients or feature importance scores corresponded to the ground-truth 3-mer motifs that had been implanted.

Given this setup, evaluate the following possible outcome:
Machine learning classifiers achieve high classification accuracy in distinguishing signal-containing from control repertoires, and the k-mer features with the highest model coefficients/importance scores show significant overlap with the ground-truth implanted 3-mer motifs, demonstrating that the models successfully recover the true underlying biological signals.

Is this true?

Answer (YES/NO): YES